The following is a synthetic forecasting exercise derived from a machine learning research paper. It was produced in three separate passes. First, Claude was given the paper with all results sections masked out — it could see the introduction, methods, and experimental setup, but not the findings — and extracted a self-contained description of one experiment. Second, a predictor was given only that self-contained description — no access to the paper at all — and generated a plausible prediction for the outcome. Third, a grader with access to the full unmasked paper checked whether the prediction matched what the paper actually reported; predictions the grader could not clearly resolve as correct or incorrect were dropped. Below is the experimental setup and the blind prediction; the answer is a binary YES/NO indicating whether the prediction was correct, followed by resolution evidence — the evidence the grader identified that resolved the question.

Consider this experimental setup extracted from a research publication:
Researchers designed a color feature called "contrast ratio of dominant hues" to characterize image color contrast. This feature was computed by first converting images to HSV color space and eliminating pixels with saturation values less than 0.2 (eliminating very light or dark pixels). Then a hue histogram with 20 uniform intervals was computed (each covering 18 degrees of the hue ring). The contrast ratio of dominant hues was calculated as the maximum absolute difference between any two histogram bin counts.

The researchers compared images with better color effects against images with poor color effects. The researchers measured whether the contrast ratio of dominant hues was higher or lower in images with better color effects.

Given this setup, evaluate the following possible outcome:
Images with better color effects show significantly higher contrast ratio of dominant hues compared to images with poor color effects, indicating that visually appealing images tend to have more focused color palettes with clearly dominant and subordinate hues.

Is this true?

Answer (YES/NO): YES